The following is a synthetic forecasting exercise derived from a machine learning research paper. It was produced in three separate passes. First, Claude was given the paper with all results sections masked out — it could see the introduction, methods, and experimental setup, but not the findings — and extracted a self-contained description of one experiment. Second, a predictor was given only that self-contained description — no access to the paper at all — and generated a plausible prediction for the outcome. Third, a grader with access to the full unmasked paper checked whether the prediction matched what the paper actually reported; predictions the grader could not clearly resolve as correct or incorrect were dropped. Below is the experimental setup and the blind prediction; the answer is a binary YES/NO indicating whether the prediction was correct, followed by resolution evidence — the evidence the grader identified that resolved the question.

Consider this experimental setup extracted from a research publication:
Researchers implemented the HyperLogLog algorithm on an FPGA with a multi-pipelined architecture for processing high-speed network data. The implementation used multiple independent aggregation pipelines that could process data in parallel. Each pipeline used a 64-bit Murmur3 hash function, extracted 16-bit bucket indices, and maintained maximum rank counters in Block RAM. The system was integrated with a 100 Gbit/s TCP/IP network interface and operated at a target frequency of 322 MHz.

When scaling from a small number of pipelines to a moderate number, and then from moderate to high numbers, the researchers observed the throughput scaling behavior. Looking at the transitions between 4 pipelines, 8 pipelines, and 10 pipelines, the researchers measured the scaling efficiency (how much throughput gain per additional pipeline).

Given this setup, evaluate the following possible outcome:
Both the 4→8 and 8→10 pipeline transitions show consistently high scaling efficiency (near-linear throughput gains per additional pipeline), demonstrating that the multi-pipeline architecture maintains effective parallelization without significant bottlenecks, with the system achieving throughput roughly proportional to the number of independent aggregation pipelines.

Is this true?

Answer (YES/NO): NO